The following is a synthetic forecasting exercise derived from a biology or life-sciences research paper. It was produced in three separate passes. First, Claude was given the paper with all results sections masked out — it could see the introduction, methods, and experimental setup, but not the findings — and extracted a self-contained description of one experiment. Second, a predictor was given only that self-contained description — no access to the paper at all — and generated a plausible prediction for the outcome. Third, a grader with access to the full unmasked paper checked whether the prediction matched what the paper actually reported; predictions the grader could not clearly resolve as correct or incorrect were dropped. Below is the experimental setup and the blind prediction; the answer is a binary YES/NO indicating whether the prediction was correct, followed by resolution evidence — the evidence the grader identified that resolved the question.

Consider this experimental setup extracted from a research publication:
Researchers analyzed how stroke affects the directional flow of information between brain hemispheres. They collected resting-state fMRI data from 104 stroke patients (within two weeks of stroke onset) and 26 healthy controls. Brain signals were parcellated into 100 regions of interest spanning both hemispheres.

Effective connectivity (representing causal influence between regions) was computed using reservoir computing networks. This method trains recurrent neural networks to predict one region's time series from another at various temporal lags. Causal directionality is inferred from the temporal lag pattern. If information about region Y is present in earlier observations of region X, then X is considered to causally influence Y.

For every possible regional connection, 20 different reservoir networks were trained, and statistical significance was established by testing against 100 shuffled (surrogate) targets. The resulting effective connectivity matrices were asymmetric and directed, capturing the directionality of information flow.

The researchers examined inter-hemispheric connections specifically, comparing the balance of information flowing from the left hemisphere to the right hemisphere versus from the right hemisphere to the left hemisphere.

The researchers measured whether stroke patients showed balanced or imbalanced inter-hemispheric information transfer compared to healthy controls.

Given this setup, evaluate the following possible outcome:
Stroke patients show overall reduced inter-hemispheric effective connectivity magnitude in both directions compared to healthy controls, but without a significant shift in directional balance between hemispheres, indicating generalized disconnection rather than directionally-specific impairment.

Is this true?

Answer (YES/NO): NO